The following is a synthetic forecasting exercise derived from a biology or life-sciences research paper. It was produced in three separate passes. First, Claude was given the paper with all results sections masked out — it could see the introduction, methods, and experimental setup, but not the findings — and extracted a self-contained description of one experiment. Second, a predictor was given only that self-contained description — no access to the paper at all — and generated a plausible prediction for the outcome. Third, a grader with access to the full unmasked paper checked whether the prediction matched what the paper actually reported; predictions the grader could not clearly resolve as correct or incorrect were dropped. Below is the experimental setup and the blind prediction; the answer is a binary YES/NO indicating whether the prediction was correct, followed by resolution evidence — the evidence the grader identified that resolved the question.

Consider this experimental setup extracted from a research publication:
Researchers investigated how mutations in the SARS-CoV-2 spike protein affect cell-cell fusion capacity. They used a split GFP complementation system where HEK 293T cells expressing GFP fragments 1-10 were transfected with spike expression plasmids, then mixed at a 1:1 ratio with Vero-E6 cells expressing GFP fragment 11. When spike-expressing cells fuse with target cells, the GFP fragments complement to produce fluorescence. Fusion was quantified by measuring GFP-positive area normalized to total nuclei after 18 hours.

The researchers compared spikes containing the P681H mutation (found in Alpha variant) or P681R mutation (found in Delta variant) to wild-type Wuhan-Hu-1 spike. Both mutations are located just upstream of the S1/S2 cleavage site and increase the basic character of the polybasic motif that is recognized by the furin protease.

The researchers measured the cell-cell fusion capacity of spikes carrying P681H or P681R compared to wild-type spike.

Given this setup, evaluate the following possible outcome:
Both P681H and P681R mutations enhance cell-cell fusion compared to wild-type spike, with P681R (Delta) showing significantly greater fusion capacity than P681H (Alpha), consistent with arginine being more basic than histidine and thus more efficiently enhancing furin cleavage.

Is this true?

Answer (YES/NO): NO